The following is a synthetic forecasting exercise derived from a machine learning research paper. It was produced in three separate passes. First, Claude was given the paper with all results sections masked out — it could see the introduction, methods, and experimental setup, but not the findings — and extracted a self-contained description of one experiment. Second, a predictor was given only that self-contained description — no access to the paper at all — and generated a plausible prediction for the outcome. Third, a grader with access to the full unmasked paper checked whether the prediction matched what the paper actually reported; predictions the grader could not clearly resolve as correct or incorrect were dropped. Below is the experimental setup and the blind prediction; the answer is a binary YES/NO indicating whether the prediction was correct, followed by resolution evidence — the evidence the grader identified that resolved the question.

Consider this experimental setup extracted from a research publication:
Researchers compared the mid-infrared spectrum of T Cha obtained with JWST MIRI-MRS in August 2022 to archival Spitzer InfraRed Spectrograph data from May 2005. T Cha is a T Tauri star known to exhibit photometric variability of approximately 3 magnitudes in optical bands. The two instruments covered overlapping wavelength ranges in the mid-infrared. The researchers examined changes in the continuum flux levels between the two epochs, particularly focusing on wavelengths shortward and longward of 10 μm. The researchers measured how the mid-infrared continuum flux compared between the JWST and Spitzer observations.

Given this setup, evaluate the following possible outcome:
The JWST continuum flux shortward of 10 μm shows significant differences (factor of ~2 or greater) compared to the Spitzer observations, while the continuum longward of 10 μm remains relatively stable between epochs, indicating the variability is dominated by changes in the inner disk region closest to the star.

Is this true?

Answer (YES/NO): NO